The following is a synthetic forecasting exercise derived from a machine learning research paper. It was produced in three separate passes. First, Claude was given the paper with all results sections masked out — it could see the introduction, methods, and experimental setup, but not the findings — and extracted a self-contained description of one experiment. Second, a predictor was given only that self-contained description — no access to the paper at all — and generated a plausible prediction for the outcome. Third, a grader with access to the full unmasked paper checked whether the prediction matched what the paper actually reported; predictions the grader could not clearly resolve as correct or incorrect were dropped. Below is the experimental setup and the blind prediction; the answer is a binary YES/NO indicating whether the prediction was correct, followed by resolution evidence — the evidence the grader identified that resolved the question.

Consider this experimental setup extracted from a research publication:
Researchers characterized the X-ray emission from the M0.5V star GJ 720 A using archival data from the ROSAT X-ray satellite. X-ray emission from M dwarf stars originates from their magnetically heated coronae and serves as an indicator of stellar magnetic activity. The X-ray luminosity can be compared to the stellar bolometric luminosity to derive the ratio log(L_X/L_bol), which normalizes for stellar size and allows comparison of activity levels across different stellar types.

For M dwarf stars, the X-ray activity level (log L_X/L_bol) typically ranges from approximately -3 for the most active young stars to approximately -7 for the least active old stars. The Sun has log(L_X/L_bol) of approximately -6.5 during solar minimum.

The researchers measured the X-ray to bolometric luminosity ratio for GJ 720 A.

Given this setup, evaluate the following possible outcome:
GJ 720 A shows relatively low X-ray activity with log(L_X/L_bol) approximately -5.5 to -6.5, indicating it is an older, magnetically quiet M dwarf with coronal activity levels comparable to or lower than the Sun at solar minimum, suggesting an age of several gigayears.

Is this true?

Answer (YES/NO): NO